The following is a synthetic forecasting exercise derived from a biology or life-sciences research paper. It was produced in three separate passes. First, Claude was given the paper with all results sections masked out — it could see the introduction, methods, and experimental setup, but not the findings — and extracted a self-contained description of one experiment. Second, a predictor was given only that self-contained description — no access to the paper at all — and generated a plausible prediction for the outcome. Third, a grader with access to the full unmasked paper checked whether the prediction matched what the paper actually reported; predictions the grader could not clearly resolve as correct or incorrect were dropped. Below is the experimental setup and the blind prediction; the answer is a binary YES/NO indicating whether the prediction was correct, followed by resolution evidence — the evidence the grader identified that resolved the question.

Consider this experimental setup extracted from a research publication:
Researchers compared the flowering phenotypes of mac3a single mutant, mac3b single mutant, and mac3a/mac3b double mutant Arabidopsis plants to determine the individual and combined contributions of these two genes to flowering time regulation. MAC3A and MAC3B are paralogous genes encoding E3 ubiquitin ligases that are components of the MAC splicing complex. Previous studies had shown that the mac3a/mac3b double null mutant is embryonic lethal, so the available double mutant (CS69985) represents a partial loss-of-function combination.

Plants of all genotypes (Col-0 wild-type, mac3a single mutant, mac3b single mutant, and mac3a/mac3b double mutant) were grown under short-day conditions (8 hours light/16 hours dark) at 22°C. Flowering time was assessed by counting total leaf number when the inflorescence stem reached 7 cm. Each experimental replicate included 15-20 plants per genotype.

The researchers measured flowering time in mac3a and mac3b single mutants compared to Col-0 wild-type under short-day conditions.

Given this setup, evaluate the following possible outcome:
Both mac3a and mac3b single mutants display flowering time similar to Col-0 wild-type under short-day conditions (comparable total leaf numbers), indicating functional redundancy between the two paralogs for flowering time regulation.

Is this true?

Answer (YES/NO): YES